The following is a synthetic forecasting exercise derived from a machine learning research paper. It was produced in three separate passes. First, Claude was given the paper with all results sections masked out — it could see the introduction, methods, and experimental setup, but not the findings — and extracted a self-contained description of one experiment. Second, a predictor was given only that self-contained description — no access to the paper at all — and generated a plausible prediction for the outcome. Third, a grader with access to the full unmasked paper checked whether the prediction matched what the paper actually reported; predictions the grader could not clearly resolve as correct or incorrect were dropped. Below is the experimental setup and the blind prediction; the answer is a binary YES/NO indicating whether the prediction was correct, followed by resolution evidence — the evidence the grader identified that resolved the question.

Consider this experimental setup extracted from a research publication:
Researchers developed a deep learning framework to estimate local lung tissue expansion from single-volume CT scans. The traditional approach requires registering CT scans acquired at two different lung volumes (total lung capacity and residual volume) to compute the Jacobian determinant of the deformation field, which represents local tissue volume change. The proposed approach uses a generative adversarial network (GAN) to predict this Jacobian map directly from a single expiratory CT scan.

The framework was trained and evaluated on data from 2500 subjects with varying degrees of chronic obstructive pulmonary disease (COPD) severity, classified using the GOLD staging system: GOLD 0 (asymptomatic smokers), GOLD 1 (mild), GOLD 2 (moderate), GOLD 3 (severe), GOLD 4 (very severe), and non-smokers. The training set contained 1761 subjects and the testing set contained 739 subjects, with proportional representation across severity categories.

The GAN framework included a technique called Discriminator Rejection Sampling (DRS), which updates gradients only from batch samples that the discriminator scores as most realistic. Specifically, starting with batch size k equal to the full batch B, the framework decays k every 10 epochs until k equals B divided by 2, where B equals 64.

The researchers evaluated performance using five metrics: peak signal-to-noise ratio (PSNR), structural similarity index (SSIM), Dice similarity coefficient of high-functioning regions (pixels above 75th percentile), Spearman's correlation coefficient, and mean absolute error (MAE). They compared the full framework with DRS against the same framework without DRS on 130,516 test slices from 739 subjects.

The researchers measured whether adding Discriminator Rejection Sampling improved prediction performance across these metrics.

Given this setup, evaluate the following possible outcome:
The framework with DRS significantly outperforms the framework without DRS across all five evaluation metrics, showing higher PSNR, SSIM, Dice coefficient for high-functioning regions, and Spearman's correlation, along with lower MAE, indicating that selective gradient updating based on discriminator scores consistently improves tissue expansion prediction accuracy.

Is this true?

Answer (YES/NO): NO